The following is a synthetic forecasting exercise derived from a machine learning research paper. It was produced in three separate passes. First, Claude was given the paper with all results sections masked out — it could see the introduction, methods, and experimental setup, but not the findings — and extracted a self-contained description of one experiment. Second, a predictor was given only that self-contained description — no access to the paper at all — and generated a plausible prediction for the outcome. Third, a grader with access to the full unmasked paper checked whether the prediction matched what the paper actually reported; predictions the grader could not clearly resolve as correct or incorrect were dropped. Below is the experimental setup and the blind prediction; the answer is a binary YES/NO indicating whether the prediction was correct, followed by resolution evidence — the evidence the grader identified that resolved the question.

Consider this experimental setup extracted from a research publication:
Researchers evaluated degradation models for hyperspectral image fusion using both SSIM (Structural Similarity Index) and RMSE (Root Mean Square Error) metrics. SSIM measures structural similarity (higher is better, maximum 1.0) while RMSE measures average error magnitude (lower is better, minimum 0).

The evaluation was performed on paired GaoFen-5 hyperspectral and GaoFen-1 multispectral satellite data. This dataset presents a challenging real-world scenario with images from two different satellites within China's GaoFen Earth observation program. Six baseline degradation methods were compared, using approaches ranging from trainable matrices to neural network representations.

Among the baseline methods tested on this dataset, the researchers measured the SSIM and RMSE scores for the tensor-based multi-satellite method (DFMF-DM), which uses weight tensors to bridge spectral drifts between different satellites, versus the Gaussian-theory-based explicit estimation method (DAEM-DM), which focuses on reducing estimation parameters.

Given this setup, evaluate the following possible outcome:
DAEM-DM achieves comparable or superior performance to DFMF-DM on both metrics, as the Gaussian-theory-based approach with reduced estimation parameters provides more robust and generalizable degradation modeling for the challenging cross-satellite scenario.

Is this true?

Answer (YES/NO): NO